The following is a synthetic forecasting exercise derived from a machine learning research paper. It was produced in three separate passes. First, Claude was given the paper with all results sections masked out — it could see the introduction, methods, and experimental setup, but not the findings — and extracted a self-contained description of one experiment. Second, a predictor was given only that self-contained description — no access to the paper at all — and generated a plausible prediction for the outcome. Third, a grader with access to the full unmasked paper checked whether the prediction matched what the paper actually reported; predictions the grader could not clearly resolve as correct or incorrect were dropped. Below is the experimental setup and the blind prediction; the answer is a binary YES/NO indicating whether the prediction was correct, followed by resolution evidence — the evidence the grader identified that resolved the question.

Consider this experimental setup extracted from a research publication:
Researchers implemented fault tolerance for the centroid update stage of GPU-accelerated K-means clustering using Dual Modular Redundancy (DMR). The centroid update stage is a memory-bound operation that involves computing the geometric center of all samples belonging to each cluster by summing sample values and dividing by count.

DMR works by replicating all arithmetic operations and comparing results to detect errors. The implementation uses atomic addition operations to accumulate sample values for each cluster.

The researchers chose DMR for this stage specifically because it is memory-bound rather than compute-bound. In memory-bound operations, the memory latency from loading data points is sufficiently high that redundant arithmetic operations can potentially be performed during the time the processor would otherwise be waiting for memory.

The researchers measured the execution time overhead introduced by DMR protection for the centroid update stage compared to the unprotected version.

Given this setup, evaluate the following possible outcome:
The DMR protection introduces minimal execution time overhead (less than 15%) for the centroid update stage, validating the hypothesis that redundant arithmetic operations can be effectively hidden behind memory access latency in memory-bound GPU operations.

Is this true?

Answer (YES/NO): YES